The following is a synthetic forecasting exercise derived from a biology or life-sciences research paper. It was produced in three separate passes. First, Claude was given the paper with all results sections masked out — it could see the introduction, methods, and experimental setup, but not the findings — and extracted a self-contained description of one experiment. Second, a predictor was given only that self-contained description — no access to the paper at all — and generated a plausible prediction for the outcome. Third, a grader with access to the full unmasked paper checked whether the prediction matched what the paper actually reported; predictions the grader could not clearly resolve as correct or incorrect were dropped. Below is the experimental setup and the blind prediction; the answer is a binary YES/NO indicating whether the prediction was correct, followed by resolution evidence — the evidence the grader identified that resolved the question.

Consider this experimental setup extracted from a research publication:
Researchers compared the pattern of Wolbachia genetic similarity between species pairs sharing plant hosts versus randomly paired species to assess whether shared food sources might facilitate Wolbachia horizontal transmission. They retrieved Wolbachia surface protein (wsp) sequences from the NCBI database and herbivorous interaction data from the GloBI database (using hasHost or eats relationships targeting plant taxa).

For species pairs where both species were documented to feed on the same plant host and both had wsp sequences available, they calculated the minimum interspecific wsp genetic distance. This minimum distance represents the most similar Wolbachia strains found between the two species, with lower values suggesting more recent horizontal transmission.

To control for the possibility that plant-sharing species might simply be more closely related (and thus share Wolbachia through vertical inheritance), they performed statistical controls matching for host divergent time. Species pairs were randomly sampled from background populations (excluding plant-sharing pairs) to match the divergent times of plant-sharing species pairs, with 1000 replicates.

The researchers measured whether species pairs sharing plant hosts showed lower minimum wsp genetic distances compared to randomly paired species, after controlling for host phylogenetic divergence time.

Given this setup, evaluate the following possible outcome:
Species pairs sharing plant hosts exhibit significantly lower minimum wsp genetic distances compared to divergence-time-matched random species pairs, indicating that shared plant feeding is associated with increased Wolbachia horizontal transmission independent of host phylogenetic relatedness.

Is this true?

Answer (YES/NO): YES